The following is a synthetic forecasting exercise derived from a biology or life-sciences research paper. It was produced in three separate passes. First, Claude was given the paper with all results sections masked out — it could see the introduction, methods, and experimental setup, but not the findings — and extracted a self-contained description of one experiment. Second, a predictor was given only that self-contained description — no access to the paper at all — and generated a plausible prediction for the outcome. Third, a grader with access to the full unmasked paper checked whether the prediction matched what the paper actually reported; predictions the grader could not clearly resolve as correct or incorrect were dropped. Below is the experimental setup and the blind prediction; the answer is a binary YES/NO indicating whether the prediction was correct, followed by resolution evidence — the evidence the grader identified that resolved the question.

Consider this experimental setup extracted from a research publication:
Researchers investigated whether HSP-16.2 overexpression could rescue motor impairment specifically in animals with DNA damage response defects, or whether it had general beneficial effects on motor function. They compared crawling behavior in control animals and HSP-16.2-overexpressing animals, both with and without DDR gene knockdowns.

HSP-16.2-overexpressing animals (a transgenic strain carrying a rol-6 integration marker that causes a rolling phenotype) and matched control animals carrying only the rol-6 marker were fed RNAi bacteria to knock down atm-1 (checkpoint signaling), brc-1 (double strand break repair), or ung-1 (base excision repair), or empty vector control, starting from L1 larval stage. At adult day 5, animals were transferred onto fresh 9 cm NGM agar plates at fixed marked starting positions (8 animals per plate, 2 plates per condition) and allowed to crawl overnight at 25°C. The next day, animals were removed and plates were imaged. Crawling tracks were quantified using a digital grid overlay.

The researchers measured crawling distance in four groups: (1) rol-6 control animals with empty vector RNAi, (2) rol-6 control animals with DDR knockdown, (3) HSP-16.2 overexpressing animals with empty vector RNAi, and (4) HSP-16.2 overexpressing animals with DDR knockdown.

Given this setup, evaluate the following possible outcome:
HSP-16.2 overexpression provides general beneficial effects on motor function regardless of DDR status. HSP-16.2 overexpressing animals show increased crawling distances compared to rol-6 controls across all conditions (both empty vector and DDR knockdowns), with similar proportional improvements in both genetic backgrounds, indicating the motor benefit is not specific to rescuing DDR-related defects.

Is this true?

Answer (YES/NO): NO